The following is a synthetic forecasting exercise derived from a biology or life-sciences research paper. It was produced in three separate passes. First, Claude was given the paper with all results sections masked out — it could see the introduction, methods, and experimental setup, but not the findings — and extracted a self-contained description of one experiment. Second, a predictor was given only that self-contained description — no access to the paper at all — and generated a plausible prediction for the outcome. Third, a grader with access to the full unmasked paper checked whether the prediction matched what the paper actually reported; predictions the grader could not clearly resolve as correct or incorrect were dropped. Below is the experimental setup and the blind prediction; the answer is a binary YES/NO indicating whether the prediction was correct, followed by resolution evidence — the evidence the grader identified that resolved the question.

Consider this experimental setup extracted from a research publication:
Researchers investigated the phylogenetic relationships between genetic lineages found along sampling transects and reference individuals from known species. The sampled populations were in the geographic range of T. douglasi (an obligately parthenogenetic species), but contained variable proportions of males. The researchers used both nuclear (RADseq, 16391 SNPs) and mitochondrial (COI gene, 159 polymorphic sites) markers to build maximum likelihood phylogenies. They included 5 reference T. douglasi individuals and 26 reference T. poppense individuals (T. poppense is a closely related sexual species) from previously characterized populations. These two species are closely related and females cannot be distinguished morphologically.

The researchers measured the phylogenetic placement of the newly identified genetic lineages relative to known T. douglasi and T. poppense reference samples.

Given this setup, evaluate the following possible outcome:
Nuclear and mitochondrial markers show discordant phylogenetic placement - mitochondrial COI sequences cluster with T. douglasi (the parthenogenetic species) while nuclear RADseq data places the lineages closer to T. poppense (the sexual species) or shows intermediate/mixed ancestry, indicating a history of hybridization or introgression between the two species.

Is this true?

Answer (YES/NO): NO